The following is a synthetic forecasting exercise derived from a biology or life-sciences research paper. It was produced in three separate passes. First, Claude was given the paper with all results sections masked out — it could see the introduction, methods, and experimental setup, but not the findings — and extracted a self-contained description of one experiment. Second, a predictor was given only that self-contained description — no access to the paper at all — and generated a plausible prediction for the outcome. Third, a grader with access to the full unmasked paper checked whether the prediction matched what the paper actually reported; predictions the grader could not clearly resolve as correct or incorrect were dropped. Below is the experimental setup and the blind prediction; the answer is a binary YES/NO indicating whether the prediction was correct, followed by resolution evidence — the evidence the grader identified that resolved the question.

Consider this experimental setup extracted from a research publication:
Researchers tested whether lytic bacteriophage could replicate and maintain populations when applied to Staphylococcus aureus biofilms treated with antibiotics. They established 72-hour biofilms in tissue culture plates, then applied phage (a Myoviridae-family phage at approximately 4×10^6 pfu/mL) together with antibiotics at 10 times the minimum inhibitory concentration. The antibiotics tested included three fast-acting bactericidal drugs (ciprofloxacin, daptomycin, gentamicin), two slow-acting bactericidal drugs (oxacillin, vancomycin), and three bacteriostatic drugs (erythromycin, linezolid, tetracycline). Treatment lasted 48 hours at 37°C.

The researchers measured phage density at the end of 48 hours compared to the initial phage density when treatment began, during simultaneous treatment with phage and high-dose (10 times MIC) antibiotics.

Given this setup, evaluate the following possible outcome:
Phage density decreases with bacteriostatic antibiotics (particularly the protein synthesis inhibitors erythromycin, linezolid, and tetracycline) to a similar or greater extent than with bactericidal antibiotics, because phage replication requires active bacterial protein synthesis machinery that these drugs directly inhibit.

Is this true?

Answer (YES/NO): YES